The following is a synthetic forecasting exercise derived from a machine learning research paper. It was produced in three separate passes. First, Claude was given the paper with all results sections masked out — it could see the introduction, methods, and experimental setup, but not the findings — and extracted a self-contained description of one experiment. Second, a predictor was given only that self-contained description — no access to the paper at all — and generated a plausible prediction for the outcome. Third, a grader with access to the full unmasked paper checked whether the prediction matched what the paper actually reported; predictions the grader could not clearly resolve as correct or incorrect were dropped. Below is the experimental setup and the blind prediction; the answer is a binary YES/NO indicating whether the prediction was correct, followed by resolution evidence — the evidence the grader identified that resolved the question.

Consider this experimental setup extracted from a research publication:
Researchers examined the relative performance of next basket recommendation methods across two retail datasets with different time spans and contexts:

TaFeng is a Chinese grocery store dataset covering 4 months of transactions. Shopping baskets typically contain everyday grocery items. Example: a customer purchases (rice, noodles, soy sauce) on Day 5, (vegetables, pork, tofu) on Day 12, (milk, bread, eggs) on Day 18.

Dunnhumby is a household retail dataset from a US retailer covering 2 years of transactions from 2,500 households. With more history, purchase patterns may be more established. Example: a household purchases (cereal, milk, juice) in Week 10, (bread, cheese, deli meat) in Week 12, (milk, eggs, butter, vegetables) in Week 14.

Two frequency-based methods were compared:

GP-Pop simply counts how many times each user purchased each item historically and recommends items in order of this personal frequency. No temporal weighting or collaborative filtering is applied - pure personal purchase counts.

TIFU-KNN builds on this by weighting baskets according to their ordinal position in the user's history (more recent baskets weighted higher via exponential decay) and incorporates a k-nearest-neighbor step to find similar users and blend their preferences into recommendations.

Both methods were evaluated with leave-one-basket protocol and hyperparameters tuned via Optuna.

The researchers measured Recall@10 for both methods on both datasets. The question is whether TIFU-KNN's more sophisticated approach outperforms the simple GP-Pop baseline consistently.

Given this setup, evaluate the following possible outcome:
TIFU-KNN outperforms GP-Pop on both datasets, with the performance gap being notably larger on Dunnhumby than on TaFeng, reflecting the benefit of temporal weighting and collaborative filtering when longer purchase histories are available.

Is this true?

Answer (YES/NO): YES